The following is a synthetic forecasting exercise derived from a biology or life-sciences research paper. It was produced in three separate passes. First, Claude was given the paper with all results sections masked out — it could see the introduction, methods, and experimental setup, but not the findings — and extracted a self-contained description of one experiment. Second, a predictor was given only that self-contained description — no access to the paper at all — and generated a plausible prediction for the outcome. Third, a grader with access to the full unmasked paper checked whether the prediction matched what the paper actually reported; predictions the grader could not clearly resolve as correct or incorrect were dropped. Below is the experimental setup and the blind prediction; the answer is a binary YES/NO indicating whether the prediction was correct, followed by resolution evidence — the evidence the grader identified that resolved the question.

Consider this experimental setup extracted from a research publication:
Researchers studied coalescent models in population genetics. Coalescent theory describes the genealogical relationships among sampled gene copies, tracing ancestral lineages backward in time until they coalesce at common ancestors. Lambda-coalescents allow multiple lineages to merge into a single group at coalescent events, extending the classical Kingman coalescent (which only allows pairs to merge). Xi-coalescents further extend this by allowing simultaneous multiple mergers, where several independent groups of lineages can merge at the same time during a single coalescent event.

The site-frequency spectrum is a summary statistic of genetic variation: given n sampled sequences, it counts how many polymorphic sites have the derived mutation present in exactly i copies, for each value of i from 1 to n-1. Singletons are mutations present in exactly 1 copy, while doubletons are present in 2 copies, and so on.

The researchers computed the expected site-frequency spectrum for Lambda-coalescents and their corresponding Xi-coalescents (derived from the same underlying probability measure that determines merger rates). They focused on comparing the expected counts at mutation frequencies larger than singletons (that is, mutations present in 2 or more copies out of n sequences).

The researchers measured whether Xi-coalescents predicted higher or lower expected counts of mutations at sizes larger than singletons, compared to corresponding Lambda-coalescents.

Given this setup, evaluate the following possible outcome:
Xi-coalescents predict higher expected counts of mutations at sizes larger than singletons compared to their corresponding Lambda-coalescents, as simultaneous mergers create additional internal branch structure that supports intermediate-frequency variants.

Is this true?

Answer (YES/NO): YES